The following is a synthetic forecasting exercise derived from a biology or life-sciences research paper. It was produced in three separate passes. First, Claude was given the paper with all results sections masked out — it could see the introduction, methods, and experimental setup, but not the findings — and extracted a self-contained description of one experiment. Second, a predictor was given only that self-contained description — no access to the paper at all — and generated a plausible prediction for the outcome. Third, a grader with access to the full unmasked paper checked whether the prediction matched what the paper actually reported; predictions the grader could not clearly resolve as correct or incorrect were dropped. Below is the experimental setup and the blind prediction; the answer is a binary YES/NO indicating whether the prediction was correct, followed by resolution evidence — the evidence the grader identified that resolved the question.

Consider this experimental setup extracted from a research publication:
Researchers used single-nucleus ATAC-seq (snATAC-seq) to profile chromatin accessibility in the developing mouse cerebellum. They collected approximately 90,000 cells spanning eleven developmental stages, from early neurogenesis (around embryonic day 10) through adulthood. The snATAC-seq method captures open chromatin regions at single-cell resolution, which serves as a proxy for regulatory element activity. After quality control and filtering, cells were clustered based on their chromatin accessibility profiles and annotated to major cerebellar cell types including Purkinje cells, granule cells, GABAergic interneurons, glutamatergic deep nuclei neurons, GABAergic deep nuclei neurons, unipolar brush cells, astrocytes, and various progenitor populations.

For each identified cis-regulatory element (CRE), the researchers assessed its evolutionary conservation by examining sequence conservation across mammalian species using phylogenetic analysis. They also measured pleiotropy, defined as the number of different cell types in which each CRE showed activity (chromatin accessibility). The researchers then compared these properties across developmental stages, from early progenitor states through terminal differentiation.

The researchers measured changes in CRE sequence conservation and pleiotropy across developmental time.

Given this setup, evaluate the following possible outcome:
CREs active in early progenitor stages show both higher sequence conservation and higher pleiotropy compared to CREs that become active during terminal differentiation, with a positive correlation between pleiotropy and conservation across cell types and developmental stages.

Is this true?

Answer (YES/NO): YES